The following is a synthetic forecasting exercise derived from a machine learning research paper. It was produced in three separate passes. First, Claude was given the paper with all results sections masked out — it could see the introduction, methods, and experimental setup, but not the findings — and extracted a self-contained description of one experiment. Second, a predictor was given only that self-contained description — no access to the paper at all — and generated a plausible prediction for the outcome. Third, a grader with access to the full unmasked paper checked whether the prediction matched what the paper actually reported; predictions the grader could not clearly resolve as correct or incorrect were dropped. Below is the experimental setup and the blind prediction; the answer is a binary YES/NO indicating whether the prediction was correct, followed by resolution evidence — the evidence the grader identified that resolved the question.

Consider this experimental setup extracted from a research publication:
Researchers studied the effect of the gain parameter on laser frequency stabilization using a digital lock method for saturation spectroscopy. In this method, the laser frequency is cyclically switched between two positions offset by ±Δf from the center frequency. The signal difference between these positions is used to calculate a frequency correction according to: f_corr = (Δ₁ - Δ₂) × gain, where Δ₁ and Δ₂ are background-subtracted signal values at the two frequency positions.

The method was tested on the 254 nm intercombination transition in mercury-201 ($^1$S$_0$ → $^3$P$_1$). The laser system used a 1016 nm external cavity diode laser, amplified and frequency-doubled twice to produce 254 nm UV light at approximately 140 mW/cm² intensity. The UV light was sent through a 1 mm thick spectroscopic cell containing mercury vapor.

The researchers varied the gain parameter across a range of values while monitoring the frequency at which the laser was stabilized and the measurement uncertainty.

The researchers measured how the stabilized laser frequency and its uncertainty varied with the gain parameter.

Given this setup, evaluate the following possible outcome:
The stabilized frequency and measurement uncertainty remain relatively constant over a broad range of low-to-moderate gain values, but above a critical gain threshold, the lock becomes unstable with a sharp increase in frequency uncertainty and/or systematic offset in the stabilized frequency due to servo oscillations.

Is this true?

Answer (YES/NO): NO